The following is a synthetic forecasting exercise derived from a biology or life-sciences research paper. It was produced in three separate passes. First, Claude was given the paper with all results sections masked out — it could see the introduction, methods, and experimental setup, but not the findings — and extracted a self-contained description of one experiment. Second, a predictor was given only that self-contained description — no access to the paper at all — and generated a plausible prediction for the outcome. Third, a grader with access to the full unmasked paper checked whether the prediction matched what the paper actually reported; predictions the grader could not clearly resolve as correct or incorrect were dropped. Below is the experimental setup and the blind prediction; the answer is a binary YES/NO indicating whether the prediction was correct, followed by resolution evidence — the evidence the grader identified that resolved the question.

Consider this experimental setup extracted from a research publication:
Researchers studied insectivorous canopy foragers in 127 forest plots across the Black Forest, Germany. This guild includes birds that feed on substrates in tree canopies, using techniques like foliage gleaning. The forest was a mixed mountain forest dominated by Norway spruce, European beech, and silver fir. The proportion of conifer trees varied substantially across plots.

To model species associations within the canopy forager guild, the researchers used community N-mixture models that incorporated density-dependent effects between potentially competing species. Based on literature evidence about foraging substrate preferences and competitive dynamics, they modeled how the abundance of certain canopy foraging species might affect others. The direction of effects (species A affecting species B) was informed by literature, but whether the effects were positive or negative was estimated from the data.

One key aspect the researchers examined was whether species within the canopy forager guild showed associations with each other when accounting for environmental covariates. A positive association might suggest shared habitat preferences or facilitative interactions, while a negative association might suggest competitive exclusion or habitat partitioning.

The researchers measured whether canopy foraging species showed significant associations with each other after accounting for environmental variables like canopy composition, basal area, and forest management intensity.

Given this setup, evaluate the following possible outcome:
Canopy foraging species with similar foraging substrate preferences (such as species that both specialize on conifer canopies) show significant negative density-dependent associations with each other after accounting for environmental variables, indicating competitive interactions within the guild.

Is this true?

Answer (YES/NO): NO